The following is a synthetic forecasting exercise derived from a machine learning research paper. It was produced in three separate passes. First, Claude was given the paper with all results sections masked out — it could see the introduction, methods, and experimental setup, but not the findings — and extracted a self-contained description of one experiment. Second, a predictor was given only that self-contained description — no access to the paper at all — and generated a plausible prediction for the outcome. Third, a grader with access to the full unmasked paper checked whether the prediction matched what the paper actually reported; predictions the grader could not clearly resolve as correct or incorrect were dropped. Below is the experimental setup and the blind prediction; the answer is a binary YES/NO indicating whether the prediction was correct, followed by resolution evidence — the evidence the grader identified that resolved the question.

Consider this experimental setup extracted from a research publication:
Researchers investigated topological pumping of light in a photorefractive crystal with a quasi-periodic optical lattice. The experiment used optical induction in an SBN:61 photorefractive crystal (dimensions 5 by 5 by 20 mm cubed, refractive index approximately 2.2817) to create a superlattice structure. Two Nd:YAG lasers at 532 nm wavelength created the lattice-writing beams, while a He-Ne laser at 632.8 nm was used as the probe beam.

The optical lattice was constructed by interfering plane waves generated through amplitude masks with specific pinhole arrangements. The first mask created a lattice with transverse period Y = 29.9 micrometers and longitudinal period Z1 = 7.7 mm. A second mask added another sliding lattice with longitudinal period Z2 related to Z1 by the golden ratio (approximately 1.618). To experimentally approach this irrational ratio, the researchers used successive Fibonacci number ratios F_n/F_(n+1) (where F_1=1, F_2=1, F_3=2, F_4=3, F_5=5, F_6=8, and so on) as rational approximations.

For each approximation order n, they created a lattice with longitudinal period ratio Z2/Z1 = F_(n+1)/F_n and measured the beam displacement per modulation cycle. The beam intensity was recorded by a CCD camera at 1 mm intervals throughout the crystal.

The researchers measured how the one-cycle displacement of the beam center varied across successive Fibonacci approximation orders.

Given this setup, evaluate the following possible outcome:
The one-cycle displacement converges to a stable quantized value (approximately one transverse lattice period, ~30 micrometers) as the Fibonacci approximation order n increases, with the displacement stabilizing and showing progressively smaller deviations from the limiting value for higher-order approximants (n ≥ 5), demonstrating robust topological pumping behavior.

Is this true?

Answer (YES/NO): NO